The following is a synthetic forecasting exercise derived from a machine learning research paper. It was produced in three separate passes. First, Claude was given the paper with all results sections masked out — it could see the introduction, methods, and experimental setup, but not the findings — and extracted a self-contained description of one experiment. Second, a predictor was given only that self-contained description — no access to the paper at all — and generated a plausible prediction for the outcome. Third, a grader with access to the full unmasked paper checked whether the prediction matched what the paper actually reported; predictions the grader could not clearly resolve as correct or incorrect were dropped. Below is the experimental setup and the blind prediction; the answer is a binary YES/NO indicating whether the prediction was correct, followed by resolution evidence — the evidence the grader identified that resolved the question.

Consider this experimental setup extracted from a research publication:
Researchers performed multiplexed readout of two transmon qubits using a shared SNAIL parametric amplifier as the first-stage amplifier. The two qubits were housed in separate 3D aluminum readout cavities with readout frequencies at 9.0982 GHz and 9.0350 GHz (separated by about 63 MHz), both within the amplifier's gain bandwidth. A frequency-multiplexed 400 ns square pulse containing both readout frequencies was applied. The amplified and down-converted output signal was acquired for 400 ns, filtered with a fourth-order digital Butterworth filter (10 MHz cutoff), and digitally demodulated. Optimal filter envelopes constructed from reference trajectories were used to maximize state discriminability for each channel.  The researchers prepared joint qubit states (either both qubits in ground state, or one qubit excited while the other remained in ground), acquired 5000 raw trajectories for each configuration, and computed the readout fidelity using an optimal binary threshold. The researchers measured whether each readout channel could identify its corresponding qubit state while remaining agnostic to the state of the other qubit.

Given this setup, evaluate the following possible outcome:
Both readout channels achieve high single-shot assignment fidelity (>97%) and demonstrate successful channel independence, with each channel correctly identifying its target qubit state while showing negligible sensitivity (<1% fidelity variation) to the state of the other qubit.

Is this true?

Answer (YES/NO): YES